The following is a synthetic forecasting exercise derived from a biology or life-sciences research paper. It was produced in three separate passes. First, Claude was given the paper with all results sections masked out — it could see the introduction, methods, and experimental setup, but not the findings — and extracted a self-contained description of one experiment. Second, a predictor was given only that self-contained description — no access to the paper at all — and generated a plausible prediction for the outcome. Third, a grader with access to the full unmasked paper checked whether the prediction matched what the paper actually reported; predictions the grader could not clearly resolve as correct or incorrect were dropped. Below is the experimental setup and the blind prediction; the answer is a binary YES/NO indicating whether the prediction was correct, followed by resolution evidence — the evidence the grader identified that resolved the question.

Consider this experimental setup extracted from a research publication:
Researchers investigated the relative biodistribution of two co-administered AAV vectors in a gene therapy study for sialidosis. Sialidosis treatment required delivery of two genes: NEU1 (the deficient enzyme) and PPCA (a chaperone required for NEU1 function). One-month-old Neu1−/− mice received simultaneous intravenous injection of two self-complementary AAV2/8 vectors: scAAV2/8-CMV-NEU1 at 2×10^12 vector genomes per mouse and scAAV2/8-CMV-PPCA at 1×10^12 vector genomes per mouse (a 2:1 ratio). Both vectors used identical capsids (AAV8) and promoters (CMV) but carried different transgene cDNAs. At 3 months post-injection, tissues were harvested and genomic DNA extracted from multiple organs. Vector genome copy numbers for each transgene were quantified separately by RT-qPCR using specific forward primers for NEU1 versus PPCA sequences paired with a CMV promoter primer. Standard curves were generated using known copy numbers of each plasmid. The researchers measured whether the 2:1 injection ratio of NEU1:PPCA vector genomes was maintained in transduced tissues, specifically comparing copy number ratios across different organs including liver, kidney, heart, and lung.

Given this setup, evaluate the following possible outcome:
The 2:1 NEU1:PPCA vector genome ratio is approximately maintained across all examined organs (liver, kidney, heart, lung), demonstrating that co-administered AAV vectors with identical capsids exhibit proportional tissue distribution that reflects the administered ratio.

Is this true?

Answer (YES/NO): NO